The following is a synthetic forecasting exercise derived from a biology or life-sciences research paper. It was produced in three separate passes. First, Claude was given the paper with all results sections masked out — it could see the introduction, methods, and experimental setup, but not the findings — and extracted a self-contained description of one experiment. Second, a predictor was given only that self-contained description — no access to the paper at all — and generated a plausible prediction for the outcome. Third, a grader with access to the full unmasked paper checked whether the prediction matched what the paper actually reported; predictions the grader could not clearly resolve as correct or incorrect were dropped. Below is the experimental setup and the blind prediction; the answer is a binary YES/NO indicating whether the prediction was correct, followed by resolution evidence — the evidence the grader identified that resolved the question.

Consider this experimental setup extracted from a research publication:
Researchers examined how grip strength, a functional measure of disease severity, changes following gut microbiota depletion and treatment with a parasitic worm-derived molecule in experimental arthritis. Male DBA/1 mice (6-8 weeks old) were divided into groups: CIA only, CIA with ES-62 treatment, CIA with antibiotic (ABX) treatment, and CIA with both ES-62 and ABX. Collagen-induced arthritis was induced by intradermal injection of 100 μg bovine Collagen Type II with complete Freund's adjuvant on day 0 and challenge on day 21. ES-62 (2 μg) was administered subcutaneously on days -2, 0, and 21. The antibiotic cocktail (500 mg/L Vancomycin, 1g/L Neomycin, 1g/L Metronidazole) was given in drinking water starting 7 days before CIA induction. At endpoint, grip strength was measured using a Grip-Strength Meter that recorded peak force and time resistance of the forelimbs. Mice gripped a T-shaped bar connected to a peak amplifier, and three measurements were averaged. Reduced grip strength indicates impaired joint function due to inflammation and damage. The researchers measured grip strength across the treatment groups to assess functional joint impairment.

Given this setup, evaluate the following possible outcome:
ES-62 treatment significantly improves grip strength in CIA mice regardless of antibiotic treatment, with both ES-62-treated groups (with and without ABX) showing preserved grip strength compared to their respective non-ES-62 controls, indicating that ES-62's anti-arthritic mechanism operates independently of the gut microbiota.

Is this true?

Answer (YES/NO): NO